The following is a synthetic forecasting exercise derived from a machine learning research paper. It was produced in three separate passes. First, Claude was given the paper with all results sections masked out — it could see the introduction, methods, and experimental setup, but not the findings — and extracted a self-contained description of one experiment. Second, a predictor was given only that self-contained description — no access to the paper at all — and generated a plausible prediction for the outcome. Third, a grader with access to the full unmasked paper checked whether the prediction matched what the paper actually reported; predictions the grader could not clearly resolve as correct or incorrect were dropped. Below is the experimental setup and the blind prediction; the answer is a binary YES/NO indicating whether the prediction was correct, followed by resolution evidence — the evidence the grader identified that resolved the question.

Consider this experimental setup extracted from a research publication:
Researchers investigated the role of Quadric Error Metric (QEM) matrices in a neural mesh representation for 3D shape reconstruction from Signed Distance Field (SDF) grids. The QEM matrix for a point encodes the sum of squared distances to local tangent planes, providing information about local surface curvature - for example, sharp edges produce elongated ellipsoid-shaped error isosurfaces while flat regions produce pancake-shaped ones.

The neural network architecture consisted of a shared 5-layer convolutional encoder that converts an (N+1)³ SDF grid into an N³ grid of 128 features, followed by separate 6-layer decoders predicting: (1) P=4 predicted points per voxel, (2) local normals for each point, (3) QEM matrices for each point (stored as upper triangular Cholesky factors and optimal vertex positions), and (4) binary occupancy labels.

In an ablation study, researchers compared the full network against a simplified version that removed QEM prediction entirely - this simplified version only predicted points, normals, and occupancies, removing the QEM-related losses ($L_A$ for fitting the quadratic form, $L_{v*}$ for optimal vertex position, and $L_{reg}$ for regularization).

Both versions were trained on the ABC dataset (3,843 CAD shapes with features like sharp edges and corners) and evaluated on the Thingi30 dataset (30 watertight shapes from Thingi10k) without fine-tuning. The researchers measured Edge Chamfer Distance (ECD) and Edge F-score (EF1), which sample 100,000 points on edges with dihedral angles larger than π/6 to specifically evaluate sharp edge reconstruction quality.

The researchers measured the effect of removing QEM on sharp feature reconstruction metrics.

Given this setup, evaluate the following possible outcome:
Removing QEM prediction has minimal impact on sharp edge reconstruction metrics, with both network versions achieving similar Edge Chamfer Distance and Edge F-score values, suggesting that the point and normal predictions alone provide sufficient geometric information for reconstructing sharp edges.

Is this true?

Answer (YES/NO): NO